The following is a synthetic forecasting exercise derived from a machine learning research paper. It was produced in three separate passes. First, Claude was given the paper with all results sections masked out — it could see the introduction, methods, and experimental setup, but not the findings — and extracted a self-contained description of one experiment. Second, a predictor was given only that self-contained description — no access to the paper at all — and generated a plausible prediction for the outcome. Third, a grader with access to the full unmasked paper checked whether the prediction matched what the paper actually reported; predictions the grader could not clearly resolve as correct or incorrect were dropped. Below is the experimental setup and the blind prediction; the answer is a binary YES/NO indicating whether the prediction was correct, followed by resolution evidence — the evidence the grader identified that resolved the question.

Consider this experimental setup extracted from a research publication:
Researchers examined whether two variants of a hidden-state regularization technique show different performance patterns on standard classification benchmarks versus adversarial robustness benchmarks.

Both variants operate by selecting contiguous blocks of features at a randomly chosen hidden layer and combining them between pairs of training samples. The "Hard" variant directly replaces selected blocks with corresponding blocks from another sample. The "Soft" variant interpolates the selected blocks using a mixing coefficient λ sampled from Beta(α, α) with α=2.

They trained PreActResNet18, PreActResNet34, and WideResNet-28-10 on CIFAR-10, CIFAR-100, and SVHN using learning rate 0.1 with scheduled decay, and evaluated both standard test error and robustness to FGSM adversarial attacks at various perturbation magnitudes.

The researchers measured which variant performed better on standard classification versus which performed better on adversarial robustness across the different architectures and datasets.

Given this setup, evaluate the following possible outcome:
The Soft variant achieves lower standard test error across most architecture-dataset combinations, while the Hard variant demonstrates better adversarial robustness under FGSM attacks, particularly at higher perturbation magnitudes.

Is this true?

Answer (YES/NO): NO